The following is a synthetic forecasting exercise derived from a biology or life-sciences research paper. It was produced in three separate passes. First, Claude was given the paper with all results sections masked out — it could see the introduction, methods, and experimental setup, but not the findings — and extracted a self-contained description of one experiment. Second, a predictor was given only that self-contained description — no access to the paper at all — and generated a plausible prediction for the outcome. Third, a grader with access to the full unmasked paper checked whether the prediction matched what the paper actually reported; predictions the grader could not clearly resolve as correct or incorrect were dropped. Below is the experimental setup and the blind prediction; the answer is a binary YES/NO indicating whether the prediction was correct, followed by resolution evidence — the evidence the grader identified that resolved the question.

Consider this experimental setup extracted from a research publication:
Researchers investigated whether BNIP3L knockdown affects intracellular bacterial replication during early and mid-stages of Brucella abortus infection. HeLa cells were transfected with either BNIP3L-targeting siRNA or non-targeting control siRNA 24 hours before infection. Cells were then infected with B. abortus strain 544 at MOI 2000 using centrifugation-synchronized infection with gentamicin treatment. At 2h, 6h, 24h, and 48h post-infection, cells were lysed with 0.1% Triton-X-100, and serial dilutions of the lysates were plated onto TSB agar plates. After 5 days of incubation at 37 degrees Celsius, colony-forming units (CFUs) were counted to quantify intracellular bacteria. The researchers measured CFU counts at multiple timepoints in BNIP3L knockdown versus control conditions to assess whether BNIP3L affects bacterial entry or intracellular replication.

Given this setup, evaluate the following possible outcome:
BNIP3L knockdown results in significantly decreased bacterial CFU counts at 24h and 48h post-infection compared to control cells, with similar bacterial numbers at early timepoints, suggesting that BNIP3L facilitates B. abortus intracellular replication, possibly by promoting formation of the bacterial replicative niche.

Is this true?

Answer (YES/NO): NO